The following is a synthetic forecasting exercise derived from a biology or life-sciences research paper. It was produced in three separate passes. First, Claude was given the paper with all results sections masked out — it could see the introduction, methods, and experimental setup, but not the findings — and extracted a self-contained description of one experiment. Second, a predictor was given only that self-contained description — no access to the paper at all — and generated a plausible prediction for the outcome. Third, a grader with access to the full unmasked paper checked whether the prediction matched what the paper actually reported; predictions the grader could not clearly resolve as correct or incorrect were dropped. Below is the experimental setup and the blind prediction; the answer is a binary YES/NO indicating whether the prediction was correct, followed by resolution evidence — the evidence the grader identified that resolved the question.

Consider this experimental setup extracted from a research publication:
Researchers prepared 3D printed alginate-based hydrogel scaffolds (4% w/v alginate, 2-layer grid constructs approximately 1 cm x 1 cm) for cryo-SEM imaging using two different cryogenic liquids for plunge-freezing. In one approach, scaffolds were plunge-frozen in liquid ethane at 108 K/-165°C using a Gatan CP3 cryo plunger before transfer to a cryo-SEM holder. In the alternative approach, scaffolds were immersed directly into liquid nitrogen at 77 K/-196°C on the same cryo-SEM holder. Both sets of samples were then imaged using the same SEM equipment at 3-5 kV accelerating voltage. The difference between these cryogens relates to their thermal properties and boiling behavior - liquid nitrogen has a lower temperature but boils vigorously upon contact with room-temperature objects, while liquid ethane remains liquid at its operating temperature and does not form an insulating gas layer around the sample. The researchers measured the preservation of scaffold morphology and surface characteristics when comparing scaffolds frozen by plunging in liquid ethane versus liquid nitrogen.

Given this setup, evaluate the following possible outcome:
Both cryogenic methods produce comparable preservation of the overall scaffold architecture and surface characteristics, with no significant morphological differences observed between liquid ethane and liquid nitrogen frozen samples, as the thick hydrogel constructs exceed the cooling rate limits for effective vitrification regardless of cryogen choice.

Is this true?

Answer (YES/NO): YES